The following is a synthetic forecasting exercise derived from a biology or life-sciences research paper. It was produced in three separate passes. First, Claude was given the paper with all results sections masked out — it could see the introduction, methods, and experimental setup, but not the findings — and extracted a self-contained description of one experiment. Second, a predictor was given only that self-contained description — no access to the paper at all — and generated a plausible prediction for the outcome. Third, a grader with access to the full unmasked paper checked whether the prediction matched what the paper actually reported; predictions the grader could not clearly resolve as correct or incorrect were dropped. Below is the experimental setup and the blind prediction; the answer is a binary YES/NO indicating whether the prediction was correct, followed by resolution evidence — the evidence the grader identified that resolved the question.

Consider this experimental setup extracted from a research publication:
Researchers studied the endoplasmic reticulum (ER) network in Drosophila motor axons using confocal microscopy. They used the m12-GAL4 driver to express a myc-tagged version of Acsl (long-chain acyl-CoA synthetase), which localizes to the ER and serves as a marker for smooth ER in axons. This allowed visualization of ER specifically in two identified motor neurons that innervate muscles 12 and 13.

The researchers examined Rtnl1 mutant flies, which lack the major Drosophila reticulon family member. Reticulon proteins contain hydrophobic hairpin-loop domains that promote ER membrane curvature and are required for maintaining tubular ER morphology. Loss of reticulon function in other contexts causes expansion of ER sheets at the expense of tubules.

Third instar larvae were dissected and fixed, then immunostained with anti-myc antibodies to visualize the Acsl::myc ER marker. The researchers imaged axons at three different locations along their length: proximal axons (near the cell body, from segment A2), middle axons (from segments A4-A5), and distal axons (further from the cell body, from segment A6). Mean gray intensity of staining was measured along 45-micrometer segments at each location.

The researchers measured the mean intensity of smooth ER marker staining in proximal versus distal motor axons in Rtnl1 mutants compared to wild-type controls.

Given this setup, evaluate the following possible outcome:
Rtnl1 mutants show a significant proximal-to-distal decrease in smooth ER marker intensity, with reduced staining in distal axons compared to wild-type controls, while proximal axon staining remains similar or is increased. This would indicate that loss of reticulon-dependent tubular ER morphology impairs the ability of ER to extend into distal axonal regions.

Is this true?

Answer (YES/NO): YES